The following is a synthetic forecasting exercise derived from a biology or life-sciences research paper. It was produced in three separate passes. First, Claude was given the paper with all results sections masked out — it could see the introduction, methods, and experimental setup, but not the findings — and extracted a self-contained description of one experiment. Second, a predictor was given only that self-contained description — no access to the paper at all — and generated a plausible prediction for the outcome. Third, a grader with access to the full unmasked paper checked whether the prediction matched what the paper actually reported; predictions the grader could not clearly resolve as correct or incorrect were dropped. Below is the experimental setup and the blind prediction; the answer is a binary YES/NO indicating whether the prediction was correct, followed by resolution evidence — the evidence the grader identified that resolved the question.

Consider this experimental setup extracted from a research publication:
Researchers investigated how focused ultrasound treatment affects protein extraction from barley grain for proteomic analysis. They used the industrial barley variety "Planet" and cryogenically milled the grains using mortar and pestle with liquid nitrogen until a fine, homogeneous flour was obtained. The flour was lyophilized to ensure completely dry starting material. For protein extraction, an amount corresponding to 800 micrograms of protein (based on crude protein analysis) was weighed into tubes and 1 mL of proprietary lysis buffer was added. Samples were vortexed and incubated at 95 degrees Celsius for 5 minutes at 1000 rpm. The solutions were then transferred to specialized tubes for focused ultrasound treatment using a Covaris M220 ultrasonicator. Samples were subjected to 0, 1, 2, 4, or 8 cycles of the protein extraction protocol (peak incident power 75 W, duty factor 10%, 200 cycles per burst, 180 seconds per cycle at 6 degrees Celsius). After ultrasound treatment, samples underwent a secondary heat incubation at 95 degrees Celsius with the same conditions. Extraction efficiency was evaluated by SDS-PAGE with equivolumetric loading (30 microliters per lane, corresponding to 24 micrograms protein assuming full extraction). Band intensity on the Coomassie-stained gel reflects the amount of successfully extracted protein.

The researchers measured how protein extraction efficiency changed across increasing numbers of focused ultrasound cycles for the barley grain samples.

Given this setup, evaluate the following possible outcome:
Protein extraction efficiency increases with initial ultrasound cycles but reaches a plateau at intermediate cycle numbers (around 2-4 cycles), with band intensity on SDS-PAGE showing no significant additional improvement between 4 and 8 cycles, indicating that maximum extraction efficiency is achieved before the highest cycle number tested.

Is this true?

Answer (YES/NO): NO